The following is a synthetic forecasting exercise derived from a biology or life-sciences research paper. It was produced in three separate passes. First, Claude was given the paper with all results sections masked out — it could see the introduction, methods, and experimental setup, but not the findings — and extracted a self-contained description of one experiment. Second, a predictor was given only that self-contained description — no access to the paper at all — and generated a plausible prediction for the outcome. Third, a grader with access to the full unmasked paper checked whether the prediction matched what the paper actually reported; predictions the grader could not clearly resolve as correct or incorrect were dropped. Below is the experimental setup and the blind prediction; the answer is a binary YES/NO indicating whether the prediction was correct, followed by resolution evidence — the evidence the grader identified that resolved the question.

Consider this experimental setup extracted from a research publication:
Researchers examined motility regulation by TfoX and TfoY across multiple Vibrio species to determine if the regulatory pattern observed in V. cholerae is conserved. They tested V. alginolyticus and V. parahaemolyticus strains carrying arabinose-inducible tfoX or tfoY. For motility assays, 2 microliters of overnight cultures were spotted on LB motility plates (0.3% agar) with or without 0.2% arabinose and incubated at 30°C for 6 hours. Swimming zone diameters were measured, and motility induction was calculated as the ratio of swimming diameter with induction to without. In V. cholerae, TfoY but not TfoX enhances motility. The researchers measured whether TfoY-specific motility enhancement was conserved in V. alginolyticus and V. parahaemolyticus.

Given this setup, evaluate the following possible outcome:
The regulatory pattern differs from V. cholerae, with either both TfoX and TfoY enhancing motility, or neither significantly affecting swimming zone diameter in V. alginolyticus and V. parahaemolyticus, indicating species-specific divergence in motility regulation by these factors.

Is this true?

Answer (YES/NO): NO